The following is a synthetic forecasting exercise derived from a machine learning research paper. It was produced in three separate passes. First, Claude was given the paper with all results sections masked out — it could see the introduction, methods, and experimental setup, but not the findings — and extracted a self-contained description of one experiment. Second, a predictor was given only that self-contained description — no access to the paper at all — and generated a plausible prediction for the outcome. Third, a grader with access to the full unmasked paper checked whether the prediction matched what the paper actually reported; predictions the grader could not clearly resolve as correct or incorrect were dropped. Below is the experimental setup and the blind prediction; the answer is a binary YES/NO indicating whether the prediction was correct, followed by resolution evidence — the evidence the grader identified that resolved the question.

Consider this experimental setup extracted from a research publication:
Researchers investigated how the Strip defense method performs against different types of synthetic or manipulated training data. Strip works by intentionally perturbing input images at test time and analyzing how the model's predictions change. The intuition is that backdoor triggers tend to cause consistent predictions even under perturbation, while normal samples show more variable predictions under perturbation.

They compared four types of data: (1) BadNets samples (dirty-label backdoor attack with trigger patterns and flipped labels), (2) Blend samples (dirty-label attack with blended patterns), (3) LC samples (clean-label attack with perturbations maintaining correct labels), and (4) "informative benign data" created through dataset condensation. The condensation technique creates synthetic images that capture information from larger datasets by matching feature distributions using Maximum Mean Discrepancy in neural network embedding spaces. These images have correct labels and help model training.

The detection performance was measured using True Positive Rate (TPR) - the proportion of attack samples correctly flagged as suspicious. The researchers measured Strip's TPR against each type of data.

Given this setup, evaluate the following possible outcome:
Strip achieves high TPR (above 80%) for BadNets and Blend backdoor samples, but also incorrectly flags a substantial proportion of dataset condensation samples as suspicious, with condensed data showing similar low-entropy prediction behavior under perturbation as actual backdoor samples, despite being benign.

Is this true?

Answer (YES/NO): NO